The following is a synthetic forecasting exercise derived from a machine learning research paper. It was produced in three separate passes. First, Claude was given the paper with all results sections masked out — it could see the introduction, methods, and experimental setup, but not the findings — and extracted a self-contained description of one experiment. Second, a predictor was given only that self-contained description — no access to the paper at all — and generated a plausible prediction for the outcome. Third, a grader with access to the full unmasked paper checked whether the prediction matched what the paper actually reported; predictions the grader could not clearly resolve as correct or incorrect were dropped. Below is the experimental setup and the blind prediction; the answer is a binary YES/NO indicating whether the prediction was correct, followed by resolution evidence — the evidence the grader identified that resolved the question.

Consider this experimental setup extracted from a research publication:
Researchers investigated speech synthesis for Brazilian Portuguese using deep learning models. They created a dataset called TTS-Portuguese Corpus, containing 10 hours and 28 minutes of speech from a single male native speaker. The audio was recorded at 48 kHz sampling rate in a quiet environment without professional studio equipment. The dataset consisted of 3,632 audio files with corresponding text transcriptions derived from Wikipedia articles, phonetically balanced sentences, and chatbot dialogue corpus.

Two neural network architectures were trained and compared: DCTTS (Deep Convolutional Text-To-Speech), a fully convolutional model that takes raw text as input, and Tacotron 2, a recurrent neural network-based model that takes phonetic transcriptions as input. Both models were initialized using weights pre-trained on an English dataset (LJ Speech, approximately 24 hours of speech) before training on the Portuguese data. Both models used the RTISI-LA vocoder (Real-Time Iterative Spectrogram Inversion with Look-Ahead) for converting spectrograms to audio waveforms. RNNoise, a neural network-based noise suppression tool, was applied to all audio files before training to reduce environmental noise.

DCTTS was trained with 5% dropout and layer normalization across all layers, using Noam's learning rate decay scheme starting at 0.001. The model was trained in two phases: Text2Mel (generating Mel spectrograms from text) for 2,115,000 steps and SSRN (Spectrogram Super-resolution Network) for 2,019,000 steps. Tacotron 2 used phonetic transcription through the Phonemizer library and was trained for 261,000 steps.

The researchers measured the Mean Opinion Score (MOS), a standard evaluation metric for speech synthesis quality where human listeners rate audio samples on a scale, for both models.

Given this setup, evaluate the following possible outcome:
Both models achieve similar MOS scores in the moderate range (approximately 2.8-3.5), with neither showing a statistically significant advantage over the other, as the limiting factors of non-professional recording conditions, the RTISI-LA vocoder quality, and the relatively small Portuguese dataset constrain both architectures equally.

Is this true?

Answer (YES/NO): NO